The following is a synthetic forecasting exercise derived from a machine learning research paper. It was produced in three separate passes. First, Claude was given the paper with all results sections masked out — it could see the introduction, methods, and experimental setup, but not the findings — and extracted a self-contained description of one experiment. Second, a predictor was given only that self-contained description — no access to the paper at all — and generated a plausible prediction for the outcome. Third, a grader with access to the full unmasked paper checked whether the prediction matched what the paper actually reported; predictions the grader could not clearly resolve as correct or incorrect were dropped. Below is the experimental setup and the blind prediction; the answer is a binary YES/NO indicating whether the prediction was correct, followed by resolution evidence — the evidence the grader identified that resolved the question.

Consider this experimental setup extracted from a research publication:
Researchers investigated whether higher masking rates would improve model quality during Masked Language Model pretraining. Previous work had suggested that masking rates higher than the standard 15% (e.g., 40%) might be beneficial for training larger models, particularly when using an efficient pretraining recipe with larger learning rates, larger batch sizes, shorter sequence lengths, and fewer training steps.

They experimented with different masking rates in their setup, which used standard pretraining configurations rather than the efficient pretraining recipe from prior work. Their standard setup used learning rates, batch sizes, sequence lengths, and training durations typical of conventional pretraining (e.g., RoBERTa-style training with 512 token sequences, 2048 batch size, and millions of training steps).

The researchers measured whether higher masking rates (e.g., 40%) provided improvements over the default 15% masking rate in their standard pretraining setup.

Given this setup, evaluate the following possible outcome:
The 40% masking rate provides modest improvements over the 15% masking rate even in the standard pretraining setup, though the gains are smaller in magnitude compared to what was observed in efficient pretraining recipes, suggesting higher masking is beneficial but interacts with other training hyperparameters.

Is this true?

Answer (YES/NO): NO